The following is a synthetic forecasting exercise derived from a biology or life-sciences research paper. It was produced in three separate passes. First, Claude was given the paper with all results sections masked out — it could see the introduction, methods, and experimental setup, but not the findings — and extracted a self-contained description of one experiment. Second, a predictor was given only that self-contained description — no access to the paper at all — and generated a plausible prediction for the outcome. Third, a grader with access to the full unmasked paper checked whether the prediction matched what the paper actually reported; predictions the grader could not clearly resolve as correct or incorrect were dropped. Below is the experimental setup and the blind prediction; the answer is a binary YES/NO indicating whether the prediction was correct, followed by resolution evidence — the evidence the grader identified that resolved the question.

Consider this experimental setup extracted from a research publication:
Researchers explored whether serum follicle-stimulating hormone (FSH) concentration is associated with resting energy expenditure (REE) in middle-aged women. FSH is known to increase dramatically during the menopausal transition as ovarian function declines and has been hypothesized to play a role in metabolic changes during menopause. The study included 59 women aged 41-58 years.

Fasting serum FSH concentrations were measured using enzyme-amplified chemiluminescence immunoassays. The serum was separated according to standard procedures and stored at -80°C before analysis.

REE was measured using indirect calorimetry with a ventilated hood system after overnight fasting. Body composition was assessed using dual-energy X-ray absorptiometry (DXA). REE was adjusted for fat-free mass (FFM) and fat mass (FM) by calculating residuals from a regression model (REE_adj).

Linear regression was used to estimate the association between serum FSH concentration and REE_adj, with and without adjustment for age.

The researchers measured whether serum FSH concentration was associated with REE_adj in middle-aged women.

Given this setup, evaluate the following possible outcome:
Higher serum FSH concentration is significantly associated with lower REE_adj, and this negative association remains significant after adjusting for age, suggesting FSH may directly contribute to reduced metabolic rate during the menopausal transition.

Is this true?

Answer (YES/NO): NO